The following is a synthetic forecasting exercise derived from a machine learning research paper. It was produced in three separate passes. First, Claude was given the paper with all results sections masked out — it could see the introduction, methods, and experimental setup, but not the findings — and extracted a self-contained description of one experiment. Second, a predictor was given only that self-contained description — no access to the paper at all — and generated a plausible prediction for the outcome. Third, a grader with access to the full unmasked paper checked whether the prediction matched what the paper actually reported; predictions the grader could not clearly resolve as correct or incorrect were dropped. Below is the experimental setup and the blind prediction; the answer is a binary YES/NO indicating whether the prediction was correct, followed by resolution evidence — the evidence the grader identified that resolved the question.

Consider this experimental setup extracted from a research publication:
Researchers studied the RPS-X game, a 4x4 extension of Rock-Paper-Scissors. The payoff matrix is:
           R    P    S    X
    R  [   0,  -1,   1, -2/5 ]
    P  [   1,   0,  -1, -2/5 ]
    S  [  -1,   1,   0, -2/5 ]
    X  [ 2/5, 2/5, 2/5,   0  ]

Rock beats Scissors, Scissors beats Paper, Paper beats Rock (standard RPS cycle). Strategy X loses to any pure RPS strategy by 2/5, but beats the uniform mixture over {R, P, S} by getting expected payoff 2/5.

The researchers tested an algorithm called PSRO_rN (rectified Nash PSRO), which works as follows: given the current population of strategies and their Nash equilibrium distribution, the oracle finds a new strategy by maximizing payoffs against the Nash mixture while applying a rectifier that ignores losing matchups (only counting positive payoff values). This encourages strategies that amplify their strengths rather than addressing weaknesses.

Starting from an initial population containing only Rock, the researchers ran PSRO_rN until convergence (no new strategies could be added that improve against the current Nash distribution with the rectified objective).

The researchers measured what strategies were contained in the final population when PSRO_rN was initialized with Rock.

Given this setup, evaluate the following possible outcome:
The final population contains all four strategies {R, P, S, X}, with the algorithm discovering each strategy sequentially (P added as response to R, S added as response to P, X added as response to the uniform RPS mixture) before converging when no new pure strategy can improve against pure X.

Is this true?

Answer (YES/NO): NO